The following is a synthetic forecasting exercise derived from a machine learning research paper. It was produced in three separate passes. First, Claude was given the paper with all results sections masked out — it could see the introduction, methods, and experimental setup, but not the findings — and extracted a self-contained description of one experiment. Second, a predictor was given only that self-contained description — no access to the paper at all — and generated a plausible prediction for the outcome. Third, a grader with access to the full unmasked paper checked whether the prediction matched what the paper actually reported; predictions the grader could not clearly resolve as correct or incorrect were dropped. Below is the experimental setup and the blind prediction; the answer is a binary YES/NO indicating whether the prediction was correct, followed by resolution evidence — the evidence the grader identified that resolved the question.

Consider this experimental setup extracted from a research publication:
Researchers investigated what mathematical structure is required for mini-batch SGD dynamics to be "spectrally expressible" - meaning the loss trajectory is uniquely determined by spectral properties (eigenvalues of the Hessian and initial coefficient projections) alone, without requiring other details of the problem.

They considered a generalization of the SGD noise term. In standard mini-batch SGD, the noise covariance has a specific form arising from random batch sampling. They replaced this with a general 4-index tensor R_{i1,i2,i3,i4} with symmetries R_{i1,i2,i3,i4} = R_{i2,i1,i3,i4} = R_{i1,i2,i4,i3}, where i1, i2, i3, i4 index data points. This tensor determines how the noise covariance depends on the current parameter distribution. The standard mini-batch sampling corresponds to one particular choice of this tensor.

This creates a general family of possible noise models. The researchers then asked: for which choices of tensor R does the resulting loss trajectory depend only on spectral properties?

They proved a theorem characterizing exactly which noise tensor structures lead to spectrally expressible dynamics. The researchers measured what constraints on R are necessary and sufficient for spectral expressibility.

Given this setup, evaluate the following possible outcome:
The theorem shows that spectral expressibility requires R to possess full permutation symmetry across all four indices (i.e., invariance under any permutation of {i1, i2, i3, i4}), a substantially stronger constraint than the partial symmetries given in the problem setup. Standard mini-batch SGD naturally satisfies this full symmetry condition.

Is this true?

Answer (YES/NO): NO